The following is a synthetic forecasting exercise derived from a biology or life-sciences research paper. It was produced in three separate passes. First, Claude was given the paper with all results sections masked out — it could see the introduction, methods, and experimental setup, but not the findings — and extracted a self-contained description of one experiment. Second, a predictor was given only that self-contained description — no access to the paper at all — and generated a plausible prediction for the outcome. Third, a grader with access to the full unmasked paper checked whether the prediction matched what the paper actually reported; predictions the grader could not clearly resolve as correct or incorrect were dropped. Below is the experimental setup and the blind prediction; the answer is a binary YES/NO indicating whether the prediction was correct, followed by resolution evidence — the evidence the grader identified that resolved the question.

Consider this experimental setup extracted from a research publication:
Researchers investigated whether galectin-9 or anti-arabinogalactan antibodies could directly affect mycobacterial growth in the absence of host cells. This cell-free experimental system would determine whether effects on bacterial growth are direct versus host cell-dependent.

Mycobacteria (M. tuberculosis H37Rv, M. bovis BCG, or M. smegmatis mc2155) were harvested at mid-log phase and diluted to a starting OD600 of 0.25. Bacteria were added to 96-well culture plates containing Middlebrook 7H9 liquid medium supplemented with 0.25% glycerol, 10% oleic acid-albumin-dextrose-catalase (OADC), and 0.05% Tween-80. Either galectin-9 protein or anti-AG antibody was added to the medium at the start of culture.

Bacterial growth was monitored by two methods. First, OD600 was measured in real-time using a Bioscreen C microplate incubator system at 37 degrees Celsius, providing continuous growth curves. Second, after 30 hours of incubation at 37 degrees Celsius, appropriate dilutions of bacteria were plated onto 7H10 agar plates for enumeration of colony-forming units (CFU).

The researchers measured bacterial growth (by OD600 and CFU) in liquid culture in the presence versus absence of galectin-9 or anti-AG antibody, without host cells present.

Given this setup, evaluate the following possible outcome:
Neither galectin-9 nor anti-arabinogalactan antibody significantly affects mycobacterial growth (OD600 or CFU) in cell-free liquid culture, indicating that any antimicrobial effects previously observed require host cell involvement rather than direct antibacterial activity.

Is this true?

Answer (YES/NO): NO